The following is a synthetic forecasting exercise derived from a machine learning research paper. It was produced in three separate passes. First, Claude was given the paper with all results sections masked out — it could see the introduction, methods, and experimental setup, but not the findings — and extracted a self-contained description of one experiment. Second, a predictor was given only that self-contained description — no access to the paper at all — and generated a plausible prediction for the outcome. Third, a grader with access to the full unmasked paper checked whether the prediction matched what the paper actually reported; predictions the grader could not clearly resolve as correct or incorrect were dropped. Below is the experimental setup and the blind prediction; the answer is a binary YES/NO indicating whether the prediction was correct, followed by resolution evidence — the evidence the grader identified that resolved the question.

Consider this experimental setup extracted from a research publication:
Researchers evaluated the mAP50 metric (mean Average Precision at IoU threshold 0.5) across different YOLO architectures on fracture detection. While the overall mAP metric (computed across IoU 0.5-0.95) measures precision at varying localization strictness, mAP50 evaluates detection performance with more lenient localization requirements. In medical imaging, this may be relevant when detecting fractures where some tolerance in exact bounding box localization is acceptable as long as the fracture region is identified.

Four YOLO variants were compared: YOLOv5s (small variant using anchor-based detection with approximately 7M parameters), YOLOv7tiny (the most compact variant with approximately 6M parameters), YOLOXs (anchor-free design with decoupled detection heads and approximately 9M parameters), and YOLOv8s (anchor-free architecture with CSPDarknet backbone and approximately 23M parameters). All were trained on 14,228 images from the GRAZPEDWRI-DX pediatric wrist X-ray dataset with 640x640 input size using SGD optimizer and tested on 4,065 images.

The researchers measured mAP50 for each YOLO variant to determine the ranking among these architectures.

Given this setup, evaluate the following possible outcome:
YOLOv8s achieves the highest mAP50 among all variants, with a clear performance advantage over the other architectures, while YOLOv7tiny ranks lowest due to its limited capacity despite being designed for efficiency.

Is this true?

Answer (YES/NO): NO